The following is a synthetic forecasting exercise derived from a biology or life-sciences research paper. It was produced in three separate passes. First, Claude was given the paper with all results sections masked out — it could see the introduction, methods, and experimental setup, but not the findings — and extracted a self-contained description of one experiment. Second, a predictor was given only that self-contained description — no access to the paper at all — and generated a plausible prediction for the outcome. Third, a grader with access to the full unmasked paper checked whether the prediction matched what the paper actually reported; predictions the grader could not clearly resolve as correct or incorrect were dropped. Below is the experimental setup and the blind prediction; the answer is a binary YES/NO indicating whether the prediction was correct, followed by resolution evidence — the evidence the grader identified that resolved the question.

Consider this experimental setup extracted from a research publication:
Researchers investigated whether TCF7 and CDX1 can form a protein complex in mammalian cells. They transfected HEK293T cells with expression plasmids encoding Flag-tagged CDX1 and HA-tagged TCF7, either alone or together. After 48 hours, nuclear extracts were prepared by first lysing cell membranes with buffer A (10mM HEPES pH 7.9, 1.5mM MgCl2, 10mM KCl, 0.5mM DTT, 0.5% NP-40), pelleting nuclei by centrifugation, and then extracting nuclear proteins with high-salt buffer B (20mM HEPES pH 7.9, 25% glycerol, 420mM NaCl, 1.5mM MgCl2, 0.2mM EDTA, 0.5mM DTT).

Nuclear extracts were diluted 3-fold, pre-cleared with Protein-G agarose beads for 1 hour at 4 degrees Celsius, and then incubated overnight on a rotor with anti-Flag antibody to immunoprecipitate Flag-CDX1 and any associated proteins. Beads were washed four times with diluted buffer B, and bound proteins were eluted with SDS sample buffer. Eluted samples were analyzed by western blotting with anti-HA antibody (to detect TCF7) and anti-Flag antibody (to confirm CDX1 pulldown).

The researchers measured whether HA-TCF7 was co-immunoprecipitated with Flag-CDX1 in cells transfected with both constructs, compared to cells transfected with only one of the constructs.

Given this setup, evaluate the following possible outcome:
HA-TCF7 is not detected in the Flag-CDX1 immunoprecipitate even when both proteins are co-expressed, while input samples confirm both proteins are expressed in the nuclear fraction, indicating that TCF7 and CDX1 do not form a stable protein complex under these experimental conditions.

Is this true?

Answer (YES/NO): NO